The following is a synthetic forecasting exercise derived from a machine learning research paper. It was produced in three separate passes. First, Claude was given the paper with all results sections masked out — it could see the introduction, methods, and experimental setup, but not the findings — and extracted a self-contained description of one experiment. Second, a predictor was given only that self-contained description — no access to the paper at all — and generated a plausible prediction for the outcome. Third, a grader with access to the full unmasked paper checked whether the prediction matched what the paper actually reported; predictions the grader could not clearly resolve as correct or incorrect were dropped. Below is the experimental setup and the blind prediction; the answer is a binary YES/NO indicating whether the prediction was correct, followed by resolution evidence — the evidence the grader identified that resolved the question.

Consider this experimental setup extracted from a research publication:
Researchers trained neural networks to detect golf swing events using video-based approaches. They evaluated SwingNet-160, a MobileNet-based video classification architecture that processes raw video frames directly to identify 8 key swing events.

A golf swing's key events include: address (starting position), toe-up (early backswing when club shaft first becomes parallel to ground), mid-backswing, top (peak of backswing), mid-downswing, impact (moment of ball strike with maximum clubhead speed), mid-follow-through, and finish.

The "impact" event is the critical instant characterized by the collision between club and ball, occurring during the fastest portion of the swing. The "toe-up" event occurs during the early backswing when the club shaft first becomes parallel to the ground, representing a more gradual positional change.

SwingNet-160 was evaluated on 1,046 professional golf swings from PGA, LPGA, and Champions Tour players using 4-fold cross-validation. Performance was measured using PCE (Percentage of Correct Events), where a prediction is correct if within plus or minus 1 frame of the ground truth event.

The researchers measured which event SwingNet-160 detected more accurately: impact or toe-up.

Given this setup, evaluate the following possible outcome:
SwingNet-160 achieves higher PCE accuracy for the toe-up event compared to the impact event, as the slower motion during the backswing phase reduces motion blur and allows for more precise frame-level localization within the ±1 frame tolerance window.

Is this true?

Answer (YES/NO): NO